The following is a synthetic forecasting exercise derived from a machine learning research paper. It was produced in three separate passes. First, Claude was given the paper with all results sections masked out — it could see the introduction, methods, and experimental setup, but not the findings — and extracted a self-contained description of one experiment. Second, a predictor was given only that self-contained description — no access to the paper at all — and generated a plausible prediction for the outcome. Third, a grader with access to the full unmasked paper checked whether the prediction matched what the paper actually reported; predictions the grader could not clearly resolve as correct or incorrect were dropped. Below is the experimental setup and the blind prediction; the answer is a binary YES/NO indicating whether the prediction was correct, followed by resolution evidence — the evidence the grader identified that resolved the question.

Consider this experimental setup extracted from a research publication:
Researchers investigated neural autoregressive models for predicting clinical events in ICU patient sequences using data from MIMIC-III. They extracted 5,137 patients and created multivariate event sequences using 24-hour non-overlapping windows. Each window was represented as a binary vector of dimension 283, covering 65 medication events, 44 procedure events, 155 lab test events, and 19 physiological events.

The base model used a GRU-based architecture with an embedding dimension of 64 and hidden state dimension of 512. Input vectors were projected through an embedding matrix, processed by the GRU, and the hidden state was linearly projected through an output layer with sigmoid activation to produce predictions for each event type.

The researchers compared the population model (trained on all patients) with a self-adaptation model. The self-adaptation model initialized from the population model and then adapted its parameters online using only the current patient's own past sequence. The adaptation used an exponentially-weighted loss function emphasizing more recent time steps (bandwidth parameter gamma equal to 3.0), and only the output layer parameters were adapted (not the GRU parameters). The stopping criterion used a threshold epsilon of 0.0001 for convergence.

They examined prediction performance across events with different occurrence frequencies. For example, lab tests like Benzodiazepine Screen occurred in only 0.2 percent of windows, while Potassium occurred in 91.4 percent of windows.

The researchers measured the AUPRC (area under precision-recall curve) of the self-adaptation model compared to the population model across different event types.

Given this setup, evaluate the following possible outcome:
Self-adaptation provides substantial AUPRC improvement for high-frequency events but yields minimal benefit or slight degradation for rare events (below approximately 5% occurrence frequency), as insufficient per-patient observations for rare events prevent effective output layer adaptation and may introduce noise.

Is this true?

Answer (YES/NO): NO